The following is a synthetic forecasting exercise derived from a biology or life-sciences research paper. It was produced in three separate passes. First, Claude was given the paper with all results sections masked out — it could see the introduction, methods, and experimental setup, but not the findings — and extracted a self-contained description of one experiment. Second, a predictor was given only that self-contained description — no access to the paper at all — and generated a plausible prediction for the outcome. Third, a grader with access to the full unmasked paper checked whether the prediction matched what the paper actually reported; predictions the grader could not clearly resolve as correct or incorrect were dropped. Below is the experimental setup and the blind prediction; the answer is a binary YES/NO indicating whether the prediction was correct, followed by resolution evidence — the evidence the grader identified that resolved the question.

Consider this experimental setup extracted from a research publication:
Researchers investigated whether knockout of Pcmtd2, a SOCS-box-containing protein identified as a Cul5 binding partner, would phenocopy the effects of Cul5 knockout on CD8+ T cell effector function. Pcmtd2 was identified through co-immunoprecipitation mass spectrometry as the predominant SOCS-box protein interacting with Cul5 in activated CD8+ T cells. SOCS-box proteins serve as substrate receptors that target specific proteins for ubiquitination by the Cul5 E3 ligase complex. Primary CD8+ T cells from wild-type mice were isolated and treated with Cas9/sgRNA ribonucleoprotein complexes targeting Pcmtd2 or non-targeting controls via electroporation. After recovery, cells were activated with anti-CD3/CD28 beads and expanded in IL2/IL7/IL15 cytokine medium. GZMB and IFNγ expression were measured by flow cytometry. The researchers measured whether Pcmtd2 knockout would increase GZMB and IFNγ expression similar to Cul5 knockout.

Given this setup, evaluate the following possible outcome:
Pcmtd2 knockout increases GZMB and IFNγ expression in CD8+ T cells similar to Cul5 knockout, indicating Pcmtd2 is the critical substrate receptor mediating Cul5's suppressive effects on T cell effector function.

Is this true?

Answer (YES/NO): YES